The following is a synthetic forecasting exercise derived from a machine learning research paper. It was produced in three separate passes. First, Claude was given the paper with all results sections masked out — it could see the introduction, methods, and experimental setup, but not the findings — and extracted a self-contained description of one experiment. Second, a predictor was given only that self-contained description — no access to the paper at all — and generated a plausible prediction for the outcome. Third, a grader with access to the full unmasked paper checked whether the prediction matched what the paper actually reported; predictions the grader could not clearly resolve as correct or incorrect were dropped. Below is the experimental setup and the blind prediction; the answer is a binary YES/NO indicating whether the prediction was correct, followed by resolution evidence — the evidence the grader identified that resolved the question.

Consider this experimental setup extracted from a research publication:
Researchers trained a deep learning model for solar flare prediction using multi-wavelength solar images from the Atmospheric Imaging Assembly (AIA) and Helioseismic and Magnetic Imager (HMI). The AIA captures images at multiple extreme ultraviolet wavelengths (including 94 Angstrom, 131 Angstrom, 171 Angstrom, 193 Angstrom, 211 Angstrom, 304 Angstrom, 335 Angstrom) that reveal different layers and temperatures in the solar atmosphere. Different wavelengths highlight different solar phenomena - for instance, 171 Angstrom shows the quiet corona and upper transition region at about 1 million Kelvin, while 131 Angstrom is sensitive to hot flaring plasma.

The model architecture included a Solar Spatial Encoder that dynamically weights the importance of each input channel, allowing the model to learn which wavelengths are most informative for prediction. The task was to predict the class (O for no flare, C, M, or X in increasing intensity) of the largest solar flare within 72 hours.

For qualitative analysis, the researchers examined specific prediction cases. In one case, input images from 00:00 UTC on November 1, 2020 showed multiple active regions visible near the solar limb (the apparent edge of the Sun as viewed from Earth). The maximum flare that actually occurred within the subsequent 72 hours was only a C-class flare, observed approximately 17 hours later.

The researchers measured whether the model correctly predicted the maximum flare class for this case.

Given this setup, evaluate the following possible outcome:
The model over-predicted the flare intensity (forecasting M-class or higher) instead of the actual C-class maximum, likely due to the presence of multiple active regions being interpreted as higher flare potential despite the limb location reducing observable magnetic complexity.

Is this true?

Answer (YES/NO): YES